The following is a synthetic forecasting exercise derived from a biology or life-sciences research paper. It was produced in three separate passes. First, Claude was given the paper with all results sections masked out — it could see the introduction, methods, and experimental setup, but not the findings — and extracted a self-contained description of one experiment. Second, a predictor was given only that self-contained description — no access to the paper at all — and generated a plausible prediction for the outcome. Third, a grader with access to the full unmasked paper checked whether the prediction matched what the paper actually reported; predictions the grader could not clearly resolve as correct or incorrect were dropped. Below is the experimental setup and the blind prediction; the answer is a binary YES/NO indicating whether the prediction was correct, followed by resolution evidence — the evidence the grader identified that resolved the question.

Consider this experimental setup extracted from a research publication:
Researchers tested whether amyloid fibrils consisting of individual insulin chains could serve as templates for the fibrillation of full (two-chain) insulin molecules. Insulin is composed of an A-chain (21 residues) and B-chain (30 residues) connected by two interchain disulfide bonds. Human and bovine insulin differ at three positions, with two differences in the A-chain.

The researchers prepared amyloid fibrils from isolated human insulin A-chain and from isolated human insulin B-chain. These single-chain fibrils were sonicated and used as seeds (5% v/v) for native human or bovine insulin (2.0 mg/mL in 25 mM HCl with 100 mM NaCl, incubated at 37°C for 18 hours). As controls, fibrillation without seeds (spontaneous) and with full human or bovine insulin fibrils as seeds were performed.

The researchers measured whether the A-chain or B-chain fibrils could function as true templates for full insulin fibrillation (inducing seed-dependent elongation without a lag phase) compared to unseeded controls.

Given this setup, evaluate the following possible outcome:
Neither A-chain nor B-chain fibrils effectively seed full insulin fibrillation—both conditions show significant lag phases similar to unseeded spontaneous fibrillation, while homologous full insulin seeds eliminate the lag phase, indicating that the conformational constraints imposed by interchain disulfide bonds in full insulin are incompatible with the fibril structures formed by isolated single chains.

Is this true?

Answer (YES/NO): NO